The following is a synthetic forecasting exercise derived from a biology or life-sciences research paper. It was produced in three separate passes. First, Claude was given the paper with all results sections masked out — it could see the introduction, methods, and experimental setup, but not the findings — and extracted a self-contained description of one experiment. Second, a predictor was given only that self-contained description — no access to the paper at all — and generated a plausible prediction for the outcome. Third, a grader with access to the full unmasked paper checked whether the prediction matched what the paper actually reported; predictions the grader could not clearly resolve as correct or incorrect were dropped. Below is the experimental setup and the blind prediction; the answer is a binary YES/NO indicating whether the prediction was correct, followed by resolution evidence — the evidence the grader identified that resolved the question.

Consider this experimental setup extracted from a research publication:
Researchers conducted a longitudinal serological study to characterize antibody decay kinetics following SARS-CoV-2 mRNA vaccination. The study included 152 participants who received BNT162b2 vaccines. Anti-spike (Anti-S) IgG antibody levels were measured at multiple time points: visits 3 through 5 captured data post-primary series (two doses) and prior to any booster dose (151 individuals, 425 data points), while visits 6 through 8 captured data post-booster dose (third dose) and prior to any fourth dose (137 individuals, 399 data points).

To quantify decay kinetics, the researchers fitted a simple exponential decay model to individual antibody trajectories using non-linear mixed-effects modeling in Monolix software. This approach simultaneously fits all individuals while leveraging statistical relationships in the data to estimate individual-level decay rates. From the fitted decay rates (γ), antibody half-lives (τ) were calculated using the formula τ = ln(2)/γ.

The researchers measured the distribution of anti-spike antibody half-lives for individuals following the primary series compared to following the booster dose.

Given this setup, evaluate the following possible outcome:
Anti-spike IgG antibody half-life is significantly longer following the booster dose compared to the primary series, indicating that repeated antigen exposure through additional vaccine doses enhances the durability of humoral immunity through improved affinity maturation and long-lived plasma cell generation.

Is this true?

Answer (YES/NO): YES